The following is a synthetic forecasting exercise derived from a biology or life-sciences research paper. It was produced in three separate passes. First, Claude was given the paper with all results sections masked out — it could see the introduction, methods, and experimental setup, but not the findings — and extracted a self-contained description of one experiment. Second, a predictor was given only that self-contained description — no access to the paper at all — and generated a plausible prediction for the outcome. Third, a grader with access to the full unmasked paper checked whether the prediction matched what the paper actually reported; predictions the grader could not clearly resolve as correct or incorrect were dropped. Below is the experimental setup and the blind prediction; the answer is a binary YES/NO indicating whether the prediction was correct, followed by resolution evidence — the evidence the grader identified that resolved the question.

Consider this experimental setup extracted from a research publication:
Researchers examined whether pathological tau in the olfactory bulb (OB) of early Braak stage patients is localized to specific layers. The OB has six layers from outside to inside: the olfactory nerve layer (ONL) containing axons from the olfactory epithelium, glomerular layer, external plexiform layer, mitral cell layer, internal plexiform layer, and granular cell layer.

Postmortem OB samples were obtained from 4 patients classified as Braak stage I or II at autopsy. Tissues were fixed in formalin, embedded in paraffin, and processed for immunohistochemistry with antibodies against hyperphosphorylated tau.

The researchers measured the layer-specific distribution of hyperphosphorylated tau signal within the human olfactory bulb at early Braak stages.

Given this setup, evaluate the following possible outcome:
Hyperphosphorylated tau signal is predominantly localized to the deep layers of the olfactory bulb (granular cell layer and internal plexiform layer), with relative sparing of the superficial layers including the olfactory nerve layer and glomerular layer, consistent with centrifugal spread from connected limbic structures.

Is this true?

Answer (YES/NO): NO